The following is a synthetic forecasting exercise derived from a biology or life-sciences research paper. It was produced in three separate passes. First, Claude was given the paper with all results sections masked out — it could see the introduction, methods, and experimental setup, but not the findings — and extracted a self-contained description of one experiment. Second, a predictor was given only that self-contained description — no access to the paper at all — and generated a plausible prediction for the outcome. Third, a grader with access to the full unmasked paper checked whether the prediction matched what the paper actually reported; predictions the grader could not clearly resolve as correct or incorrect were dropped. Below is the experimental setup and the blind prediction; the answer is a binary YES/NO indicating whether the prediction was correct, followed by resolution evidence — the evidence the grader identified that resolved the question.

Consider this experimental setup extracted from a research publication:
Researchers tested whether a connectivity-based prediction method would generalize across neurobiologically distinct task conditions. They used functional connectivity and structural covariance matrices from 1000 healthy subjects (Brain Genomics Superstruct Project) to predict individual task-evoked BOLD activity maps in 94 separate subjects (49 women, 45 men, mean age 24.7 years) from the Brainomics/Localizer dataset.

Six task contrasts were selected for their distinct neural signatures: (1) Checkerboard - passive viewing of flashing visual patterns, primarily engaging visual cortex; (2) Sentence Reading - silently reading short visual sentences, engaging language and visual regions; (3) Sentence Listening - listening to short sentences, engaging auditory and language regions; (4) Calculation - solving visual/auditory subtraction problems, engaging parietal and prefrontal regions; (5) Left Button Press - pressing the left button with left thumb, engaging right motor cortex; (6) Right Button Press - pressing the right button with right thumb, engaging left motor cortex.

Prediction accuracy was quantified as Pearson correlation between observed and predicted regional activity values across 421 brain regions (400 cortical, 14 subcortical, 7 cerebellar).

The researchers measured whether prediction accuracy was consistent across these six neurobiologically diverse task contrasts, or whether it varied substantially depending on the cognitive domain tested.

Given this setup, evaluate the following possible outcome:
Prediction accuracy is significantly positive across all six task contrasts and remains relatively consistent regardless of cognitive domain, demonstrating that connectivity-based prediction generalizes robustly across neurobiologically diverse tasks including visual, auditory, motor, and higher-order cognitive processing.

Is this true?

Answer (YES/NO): YES